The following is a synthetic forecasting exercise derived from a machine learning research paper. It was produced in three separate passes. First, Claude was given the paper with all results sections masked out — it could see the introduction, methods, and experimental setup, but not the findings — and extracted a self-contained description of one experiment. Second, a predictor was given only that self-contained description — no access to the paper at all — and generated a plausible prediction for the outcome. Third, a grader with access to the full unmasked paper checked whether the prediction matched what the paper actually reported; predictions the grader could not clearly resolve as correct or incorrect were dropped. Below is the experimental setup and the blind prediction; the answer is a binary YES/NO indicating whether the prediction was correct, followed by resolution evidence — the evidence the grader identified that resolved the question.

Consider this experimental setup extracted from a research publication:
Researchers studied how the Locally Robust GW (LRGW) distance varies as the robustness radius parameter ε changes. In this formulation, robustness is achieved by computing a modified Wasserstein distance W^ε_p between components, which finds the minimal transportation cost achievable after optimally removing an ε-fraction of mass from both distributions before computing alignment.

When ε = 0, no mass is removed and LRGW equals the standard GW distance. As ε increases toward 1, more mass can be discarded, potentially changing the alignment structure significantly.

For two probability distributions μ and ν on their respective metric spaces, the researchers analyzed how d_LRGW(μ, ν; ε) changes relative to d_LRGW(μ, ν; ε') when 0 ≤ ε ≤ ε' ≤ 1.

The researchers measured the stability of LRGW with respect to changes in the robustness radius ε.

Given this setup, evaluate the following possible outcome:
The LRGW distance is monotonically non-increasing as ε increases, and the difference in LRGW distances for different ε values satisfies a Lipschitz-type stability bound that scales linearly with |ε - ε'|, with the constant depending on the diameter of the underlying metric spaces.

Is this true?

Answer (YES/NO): NO